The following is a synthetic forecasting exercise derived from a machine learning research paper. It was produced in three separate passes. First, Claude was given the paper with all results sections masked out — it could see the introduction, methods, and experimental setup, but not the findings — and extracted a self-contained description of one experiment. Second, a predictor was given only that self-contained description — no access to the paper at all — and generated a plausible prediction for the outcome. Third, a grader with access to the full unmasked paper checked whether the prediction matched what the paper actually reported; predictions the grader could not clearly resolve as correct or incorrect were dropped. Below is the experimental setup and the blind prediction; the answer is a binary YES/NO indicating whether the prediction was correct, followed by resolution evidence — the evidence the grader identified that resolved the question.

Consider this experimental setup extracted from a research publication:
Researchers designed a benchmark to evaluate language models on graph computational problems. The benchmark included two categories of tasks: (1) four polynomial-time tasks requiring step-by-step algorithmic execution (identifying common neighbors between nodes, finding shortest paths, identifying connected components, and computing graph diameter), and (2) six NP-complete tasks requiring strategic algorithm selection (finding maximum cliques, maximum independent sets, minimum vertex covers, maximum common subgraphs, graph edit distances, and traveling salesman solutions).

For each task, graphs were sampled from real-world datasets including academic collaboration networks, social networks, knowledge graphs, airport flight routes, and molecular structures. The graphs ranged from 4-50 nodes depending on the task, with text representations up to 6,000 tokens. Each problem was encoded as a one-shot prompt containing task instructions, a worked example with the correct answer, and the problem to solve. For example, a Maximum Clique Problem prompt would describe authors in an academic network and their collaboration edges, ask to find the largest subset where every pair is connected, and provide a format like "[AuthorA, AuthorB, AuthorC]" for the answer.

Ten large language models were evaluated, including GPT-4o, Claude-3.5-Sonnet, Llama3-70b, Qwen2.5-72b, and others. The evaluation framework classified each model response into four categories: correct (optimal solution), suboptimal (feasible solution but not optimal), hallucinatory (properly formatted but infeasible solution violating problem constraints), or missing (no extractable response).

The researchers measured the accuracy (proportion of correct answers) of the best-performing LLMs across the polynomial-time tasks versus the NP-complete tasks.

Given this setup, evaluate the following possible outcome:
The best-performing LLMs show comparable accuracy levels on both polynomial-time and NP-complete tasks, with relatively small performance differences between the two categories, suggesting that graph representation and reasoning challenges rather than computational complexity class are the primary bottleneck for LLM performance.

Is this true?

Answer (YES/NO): NO